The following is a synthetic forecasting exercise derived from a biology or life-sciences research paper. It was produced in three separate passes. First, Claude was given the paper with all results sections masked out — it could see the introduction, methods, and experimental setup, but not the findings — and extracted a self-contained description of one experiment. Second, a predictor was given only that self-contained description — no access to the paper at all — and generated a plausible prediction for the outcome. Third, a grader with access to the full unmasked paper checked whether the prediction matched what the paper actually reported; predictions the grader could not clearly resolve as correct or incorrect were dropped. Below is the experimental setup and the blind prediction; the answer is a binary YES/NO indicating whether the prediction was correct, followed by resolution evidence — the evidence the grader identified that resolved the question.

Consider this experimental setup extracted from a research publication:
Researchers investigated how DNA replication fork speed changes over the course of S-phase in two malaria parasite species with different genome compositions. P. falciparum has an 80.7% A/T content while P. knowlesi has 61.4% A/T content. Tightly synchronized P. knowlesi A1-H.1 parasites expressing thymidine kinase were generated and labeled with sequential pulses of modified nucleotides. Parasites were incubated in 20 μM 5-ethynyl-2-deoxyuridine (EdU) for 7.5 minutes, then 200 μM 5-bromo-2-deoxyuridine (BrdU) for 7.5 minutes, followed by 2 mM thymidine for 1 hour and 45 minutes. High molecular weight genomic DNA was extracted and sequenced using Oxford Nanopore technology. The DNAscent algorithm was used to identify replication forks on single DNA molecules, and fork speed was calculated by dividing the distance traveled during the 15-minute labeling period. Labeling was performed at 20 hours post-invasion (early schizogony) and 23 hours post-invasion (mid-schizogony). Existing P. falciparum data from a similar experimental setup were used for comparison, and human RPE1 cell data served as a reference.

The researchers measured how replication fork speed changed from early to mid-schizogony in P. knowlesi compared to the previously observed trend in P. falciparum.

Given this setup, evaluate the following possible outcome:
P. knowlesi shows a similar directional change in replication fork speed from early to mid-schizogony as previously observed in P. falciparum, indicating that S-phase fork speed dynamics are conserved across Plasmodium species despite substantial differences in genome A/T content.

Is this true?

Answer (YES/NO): NO